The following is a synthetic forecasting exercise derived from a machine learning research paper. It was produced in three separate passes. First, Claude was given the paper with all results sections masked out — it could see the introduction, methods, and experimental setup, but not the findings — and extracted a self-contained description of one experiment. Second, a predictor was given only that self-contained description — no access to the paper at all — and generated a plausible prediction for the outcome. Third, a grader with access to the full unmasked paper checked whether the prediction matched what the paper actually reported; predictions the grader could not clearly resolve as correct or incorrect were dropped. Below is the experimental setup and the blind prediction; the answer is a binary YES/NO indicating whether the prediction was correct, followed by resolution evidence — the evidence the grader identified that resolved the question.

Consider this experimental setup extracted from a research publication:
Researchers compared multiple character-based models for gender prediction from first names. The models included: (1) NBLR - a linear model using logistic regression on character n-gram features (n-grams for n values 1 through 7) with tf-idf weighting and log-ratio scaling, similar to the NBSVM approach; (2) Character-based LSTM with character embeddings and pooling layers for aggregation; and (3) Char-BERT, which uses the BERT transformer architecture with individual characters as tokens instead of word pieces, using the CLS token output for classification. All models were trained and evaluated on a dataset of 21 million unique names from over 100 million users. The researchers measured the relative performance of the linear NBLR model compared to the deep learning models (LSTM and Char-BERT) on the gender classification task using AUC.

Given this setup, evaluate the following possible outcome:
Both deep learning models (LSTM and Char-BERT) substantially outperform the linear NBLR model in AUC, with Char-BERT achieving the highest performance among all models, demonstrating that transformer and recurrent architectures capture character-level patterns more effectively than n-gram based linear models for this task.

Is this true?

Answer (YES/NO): NO